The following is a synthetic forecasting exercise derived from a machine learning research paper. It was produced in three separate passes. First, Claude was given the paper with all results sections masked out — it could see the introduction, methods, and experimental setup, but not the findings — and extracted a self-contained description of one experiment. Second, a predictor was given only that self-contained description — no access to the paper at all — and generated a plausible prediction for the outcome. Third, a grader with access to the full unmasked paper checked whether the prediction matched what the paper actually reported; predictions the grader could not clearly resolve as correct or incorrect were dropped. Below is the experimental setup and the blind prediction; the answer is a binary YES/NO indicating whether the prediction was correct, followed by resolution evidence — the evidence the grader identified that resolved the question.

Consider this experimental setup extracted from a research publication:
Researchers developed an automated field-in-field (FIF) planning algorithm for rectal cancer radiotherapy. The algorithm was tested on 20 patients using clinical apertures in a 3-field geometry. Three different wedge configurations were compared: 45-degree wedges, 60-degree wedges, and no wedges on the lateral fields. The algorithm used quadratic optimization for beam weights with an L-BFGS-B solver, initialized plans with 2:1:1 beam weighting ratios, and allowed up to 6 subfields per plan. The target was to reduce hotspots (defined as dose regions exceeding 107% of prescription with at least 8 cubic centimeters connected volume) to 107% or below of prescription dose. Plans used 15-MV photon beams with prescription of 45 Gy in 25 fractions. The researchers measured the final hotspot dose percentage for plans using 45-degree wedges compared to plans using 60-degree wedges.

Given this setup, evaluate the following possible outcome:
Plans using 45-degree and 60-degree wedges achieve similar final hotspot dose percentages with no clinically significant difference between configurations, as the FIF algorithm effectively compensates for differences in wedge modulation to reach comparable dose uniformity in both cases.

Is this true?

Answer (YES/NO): YES